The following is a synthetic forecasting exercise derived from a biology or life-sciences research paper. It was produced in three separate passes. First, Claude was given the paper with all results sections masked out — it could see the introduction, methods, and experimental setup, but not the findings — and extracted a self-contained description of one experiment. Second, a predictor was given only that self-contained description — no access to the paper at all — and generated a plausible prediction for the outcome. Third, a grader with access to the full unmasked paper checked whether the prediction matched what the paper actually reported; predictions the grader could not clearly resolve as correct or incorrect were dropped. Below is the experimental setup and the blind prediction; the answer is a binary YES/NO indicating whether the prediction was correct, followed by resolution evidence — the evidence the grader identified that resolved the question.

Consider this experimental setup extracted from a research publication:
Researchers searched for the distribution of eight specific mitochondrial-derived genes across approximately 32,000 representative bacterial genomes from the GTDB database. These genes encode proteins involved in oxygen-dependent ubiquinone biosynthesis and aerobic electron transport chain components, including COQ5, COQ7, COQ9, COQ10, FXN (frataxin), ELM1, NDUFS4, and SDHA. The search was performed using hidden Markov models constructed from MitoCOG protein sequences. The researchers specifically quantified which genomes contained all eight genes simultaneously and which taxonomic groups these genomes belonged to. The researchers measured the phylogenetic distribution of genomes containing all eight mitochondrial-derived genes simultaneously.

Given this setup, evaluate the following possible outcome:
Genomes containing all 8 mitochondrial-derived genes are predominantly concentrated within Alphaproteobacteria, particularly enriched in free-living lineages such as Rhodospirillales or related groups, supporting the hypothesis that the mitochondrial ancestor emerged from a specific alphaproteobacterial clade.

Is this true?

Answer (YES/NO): YES